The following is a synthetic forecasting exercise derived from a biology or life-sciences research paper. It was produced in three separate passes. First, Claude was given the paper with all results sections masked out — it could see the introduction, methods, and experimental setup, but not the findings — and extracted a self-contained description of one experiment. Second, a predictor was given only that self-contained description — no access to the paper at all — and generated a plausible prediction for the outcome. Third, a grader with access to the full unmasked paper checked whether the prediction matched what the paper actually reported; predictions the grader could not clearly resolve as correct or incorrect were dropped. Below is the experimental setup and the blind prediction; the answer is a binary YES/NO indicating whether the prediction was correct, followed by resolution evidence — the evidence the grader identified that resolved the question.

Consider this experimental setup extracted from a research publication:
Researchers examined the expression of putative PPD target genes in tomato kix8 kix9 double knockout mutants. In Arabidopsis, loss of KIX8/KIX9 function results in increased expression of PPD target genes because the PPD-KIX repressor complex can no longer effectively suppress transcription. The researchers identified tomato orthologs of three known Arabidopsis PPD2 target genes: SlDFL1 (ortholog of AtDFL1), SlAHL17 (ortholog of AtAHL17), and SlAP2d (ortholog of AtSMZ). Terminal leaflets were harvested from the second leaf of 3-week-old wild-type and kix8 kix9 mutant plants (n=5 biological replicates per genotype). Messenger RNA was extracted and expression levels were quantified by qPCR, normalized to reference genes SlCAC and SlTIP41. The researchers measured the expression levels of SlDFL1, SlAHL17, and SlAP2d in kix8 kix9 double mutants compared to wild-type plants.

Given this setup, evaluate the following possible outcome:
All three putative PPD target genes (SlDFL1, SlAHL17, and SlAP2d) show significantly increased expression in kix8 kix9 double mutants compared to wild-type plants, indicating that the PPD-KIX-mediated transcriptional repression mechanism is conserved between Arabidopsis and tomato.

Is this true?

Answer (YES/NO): YES